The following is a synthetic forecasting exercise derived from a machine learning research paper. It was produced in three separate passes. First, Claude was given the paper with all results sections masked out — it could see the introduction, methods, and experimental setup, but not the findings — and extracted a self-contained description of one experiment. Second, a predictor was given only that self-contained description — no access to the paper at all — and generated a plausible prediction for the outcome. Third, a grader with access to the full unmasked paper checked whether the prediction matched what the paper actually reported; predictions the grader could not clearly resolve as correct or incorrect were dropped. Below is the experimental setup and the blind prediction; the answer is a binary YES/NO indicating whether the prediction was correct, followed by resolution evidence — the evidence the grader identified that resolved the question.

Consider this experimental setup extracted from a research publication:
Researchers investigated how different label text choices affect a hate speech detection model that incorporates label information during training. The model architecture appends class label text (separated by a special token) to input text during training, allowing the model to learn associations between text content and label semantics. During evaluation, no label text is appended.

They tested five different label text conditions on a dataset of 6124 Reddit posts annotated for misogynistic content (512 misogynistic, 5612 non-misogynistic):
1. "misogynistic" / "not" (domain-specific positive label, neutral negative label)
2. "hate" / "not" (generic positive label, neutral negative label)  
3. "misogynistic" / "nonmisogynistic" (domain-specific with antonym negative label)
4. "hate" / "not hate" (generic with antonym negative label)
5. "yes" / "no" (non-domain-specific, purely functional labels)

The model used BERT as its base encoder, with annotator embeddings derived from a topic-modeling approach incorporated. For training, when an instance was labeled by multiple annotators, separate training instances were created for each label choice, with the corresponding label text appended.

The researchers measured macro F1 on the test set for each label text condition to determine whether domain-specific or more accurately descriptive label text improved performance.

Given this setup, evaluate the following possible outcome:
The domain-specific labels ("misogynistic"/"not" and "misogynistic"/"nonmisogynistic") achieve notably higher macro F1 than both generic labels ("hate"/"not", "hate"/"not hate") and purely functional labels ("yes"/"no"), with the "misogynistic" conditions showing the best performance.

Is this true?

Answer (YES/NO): NO